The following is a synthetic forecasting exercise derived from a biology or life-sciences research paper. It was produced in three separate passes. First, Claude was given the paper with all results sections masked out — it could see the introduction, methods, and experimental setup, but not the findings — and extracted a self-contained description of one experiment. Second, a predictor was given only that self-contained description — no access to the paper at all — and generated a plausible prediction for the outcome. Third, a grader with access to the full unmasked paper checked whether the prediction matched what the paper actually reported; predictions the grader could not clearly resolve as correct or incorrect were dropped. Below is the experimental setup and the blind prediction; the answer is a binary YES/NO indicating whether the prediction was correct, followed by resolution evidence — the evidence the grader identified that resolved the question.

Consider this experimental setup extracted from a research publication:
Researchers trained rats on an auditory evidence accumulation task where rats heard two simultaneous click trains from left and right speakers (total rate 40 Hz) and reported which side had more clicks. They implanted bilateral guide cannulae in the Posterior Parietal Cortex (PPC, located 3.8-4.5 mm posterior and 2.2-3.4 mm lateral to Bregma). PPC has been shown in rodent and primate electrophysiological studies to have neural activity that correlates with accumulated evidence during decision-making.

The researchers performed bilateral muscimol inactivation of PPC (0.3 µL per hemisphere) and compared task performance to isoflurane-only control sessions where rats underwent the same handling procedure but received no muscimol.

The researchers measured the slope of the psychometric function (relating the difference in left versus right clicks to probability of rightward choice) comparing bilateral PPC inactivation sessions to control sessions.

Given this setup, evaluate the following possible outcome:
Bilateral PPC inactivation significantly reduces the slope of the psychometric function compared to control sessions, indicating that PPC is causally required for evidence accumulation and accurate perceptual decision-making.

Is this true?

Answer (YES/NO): NO